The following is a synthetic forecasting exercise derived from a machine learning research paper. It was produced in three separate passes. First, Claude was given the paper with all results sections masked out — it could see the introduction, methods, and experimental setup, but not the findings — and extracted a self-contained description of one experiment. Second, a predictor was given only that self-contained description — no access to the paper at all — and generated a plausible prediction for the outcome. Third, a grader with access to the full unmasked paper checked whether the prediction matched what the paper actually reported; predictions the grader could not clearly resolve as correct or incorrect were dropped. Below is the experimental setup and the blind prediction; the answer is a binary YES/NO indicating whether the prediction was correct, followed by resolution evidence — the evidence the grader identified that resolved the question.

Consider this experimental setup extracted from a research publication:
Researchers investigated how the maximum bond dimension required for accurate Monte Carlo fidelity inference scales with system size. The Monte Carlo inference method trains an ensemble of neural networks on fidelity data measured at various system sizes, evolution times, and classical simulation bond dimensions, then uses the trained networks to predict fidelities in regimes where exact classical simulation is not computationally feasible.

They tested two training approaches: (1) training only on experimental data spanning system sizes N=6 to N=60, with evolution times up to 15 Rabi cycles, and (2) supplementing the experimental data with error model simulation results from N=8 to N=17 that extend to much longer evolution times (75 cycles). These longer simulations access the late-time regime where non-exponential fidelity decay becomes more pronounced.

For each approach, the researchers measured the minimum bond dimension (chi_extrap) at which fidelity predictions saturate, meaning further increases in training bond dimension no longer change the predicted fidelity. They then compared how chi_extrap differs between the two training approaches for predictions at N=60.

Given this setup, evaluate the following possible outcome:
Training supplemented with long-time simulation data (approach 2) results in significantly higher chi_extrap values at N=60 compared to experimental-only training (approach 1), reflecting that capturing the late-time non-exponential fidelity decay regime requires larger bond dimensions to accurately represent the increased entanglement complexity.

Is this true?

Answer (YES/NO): NO